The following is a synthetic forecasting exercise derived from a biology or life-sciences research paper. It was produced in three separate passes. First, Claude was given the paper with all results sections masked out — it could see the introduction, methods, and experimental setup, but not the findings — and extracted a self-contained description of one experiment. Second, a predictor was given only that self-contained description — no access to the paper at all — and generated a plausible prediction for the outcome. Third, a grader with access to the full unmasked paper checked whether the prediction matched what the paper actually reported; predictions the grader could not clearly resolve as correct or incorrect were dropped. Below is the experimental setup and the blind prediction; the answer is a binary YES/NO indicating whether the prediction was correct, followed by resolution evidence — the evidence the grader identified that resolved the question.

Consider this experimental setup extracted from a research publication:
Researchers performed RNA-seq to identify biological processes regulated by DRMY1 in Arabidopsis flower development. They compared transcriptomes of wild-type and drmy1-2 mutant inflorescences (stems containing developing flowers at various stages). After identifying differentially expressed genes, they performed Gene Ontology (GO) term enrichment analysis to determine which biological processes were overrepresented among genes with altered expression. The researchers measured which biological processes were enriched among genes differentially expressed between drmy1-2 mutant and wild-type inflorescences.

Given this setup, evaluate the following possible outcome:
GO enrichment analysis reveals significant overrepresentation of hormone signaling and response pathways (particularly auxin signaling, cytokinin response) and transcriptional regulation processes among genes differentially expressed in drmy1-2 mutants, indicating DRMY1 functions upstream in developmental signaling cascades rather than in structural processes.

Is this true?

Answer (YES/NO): NO